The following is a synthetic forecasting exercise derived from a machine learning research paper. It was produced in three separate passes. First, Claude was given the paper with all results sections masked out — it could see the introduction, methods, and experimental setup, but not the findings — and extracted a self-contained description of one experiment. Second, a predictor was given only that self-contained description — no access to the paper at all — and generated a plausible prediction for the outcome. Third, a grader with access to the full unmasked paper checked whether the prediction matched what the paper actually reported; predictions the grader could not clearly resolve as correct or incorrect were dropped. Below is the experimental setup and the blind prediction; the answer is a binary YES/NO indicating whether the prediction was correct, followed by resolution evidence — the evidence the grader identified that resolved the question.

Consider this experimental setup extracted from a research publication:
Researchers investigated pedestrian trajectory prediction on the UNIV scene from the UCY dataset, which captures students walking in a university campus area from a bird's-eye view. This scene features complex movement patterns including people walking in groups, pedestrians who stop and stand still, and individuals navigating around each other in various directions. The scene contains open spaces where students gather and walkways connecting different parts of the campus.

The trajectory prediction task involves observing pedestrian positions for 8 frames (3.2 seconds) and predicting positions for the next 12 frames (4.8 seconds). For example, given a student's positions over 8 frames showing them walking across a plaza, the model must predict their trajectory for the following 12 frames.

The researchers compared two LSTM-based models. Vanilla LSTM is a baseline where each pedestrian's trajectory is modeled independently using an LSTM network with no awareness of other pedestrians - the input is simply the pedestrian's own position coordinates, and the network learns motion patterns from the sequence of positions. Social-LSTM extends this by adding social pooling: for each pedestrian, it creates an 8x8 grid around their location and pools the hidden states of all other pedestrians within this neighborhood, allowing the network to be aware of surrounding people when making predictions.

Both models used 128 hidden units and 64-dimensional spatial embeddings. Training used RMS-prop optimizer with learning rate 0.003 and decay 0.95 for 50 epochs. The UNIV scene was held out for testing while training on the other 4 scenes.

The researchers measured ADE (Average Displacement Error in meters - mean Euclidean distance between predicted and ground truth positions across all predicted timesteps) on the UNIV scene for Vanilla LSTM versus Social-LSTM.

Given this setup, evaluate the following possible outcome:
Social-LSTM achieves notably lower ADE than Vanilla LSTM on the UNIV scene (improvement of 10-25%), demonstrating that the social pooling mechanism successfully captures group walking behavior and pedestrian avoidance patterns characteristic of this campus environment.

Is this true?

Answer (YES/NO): NO